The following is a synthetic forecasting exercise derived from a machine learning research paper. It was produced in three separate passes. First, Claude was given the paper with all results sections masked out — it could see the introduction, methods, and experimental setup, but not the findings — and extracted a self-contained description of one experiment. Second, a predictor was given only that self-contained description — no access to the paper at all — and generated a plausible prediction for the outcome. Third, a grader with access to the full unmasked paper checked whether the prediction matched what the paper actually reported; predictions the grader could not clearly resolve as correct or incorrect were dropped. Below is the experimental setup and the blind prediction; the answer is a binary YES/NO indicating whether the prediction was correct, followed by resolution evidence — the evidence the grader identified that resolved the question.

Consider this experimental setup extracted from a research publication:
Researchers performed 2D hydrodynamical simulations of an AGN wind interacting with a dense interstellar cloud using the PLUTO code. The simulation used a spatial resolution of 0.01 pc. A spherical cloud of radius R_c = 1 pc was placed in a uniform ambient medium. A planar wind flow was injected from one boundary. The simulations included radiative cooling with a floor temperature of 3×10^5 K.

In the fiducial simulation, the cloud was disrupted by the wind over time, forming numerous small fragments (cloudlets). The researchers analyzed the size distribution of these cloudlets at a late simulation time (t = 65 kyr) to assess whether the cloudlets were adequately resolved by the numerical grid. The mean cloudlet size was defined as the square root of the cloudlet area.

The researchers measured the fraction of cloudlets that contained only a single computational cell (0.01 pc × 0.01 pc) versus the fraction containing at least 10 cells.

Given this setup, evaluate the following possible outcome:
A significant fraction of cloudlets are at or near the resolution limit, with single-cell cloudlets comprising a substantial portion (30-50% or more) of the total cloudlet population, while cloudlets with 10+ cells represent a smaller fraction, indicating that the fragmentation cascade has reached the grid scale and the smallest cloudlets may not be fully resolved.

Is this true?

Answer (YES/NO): NO